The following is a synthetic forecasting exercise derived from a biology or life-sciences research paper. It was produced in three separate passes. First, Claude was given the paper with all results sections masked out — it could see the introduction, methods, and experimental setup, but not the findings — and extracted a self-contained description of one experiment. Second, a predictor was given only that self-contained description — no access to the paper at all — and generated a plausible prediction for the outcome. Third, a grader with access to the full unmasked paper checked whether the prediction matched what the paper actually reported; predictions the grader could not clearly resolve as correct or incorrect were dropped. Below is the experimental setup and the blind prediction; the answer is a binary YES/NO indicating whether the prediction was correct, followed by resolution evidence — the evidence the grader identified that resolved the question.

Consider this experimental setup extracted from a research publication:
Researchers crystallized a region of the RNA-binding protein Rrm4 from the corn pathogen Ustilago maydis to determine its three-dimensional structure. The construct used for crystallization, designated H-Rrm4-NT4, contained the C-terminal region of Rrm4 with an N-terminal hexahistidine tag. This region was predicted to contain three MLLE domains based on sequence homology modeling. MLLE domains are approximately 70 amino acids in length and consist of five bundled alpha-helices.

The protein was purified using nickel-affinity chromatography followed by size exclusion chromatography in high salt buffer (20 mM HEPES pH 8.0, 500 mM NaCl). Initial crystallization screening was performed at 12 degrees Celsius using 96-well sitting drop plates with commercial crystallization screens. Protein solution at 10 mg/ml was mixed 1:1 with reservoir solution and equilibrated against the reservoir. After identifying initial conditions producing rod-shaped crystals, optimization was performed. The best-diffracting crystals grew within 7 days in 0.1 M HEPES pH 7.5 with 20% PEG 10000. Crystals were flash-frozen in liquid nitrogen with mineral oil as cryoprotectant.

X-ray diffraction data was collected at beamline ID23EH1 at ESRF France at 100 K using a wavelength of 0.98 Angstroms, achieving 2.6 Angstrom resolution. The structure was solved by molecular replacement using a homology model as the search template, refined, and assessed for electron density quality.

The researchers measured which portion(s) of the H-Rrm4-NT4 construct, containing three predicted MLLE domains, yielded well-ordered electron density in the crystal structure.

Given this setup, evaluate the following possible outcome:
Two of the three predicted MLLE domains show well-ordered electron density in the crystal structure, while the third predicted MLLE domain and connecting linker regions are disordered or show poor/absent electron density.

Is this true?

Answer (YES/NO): NO